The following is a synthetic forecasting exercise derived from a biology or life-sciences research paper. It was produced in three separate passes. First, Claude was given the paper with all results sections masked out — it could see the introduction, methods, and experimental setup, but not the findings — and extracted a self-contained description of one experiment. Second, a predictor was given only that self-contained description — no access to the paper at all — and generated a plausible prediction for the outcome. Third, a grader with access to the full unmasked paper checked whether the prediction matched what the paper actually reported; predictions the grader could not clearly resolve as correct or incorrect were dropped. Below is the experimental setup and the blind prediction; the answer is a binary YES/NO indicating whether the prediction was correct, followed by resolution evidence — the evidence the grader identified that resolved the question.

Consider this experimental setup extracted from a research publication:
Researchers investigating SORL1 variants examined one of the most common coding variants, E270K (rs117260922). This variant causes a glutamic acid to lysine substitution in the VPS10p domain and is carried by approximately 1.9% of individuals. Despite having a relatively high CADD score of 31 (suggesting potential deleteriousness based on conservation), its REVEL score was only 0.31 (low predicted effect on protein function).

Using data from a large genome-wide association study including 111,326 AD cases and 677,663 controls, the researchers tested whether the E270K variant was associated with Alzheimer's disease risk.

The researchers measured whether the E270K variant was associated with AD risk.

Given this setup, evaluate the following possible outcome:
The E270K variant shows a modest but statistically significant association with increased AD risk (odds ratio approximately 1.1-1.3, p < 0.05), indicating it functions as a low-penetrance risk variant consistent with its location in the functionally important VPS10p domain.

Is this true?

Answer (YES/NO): NO